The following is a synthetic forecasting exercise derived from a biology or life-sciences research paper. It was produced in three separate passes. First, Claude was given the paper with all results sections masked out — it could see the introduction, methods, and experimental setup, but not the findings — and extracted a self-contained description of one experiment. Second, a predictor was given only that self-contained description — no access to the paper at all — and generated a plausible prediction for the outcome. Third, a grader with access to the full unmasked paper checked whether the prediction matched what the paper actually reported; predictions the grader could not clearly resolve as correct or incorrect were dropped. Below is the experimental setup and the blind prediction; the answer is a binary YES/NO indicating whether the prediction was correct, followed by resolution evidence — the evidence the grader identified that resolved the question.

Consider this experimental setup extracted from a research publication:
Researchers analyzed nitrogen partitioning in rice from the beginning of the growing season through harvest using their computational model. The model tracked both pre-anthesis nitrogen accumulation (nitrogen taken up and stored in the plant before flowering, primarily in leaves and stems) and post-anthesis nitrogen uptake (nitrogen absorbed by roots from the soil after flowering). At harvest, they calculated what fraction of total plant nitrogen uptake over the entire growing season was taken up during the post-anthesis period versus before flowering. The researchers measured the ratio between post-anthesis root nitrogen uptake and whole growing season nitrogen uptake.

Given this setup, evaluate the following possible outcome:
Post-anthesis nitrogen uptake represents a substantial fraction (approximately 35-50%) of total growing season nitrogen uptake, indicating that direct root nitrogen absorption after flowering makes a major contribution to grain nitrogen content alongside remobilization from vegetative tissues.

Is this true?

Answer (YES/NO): NO